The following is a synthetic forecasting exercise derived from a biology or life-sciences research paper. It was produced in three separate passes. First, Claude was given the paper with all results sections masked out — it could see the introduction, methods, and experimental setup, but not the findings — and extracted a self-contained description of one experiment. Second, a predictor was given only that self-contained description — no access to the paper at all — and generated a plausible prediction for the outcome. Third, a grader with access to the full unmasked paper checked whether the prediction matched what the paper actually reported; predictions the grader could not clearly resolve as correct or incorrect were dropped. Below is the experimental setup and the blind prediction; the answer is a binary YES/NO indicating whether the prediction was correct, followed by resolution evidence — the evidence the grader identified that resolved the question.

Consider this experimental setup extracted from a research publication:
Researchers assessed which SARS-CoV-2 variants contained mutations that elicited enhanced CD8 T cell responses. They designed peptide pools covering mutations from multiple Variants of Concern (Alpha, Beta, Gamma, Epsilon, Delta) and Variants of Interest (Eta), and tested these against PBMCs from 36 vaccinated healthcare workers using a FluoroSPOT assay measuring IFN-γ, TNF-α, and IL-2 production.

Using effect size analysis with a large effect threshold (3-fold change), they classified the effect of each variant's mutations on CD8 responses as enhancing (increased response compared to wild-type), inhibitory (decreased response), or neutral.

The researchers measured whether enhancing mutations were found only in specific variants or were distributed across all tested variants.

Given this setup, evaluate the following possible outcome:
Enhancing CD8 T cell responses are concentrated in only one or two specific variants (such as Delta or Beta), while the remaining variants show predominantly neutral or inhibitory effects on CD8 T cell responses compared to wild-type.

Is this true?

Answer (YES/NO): NO